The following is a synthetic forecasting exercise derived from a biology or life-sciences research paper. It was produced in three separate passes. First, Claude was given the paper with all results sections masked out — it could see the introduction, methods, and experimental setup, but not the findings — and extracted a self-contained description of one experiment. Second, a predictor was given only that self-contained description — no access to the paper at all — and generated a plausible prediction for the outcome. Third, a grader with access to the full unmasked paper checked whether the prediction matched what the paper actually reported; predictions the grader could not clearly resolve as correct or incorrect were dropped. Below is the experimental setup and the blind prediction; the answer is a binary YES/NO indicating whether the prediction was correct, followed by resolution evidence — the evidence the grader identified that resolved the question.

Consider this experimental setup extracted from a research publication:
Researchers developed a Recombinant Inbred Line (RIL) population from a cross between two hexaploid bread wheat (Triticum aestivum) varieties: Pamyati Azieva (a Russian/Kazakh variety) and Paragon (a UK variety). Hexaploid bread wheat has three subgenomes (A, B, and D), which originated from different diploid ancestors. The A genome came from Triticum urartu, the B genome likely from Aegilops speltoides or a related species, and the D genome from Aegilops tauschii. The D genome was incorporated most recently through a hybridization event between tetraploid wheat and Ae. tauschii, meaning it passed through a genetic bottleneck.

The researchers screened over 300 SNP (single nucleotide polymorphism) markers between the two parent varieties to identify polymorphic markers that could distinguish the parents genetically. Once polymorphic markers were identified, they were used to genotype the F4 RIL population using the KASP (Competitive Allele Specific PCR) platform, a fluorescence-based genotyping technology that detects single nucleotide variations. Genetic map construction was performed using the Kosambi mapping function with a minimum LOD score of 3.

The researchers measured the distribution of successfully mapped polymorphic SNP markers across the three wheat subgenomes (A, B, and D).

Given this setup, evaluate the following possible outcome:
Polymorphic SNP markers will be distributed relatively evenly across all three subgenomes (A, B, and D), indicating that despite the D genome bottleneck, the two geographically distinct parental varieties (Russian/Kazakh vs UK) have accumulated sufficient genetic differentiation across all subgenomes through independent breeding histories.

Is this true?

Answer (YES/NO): NO